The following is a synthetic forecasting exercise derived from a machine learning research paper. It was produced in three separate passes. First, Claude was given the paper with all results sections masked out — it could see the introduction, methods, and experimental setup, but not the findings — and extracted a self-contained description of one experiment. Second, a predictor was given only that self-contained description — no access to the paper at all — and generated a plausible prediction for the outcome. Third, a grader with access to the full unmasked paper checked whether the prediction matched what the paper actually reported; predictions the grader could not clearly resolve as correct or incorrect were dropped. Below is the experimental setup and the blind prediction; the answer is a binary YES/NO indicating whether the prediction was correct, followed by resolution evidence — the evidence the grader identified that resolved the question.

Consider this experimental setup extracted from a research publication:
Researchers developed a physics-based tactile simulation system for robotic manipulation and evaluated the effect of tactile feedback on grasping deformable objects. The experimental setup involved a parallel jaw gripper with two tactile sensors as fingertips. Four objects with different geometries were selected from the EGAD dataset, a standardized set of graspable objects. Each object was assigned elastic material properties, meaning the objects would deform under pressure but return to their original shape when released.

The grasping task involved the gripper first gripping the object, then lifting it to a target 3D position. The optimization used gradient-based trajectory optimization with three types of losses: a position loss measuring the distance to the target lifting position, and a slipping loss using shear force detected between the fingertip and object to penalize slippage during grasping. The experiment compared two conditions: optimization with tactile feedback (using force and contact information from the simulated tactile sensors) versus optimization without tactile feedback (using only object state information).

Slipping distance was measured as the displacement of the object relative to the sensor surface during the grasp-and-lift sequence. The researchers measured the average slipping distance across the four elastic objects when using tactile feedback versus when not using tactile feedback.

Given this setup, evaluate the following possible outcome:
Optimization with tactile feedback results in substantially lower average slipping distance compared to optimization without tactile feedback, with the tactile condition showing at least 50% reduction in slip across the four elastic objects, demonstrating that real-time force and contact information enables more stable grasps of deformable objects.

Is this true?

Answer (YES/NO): YES